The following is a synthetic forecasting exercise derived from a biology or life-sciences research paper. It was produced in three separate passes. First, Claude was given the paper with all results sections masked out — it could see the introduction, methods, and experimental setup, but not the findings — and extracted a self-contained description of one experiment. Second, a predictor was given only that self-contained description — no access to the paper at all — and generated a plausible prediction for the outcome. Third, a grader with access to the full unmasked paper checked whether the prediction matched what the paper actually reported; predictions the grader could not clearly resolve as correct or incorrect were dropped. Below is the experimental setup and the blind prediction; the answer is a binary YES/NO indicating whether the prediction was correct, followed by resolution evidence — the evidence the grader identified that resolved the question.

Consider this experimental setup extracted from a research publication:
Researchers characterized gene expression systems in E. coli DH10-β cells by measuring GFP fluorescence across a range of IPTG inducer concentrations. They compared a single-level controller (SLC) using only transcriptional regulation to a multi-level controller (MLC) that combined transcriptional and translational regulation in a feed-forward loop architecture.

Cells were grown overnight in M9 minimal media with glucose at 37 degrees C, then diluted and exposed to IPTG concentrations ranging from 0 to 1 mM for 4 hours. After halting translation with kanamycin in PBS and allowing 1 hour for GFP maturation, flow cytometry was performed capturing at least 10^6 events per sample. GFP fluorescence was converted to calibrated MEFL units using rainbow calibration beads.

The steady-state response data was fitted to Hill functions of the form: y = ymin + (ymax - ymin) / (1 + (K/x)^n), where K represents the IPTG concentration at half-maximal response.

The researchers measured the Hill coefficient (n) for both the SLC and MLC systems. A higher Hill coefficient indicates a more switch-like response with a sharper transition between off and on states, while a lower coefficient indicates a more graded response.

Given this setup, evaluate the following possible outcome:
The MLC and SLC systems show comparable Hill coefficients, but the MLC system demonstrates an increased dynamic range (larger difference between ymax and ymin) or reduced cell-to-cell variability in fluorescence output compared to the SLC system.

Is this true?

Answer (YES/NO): NO